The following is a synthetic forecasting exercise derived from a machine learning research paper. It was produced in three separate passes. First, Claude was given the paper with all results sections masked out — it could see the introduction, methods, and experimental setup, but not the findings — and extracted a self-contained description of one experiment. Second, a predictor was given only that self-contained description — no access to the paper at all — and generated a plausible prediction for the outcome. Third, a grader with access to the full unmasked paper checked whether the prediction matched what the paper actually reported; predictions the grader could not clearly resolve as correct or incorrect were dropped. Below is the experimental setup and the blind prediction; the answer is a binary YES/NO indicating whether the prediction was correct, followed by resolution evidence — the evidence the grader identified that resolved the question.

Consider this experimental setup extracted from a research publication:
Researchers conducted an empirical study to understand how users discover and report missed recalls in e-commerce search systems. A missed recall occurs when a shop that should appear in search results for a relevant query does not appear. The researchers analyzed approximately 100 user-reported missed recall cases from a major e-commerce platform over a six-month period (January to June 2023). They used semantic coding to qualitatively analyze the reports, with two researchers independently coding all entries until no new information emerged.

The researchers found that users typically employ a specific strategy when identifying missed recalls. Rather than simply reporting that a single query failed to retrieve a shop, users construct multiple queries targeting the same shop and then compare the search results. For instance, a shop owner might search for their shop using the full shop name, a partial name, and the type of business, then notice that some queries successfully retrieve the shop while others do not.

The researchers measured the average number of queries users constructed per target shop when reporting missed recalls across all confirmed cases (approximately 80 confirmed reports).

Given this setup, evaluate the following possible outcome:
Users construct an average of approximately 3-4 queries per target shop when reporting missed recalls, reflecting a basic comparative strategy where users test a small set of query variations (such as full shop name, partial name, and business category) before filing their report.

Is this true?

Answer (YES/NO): YES